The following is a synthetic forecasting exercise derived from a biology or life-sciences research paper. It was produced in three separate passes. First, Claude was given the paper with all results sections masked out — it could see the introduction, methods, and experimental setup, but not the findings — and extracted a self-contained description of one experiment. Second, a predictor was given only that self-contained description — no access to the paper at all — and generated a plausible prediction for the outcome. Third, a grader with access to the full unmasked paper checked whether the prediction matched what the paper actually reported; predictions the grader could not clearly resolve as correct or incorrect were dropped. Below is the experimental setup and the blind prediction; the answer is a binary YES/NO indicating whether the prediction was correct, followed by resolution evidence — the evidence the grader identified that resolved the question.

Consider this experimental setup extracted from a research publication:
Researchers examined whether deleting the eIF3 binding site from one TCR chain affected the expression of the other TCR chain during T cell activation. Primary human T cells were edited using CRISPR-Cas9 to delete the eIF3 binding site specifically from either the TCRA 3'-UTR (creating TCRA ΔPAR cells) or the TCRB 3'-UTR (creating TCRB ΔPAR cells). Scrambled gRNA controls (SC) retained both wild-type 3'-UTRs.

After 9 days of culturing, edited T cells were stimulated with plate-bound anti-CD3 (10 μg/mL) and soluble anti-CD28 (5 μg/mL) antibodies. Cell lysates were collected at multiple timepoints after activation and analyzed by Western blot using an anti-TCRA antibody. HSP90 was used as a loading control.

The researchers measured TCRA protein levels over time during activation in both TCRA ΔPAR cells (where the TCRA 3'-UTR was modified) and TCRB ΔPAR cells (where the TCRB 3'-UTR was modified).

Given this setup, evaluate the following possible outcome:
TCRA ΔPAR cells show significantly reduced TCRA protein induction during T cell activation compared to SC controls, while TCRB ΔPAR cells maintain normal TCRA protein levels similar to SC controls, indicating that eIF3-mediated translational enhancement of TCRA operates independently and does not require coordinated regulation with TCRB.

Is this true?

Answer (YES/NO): NO